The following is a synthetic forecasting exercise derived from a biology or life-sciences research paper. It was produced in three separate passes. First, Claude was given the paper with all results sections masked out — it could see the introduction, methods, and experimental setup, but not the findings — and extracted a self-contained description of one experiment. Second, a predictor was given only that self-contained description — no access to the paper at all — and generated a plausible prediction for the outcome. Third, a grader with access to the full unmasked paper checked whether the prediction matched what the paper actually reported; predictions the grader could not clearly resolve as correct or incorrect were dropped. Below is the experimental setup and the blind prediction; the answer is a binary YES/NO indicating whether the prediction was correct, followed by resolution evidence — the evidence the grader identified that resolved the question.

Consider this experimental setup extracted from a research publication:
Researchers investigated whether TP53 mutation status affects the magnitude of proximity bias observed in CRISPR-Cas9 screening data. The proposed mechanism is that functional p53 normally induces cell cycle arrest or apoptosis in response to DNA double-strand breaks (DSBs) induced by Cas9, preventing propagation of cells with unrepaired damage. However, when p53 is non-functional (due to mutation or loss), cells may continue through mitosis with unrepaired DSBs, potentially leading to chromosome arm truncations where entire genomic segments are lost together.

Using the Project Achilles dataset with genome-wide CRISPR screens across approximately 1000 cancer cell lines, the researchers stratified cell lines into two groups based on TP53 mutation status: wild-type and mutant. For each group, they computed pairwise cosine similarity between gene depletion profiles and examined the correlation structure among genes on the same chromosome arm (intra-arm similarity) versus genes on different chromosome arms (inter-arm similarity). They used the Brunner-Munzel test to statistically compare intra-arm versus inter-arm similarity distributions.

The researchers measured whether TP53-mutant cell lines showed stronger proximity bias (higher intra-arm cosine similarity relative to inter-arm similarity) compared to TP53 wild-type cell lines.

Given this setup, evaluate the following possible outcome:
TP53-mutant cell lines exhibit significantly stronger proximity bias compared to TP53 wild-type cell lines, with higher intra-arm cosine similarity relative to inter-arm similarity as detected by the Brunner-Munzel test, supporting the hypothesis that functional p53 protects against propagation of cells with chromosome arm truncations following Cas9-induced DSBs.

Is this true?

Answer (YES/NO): YES